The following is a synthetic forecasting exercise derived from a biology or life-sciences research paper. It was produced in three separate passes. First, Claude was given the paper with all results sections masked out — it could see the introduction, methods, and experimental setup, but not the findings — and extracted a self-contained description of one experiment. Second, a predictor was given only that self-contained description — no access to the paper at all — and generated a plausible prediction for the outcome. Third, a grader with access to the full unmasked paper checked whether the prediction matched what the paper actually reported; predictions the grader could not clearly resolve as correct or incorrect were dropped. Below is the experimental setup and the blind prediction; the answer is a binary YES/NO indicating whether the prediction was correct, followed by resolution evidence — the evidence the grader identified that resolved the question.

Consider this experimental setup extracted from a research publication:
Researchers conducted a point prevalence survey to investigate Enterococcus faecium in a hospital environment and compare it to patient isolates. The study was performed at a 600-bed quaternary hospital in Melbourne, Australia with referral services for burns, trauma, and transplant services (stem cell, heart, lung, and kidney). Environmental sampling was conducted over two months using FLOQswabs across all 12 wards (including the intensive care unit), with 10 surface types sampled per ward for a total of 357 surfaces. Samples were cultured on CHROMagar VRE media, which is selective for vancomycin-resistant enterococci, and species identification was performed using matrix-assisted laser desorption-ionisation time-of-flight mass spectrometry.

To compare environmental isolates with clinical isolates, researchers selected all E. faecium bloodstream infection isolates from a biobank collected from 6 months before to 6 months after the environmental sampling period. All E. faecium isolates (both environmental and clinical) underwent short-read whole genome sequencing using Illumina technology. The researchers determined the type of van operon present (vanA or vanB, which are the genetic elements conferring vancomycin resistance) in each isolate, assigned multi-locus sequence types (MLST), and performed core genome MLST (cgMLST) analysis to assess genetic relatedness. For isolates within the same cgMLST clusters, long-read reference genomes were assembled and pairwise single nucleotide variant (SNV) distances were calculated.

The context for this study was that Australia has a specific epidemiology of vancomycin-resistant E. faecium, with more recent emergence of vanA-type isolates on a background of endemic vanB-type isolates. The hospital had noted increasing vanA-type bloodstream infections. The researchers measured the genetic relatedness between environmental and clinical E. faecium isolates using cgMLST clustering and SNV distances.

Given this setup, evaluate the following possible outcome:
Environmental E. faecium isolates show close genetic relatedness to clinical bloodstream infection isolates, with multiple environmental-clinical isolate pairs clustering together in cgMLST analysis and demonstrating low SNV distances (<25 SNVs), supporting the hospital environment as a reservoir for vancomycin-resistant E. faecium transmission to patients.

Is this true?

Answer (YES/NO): NO